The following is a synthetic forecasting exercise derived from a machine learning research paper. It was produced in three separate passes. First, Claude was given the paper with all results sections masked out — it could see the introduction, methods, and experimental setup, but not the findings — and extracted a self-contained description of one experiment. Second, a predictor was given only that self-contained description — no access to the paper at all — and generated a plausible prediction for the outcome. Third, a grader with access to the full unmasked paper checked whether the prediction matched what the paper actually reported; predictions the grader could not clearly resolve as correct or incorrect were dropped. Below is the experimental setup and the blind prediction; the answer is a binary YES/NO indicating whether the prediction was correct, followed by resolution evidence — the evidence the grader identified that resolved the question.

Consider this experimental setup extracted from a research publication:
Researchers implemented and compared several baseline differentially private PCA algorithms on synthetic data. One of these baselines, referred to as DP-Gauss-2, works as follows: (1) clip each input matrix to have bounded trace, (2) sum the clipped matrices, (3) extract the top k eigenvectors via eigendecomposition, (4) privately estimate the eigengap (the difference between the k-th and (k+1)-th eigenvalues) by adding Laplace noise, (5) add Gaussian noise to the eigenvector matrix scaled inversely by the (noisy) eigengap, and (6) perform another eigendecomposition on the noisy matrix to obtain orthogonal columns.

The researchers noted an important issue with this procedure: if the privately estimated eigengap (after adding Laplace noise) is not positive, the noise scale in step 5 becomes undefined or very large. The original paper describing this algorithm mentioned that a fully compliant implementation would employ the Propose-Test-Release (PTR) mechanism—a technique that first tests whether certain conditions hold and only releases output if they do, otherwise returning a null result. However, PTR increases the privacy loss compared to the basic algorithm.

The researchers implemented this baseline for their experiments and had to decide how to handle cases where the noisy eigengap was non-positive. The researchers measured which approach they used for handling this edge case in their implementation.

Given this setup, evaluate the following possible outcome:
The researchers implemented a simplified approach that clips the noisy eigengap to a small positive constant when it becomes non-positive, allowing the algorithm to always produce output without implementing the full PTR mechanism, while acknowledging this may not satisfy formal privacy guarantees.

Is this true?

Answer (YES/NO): NO